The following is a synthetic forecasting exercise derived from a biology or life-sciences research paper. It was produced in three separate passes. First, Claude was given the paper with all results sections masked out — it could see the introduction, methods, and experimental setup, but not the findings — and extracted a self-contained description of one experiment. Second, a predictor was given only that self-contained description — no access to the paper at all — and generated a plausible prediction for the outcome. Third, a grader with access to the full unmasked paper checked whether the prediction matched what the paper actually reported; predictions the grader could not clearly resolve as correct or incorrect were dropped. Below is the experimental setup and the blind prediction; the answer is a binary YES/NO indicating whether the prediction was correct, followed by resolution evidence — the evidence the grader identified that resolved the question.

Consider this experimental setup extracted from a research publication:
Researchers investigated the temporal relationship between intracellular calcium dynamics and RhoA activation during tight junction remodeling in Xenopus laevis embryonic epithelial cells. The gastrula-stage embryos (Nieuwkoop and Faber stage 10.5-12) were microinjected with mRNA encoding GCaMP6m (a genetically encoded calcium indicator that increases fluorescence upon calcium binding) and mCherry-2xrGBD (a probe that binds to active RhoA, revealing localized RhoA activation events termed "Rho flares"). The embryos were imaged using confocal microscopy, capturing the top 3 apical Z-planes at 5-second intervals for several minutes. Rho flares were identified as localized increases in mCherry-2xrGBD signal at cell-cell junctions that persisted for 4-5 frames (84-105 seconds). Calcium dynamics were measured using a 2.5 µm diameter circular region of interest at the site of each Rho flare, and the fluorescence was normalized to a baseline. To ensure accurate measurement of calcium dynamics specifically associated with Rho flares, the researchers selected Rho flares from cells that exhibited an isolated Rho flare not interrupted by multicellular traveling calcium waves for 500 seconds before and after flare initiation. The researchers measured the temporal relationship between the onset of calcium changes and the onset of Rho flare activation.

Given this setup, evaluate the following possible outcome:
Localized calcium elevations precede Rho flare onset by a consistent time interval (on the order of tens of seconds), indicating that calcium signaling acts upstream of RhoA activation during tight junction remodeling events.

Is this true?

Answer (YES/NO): YES